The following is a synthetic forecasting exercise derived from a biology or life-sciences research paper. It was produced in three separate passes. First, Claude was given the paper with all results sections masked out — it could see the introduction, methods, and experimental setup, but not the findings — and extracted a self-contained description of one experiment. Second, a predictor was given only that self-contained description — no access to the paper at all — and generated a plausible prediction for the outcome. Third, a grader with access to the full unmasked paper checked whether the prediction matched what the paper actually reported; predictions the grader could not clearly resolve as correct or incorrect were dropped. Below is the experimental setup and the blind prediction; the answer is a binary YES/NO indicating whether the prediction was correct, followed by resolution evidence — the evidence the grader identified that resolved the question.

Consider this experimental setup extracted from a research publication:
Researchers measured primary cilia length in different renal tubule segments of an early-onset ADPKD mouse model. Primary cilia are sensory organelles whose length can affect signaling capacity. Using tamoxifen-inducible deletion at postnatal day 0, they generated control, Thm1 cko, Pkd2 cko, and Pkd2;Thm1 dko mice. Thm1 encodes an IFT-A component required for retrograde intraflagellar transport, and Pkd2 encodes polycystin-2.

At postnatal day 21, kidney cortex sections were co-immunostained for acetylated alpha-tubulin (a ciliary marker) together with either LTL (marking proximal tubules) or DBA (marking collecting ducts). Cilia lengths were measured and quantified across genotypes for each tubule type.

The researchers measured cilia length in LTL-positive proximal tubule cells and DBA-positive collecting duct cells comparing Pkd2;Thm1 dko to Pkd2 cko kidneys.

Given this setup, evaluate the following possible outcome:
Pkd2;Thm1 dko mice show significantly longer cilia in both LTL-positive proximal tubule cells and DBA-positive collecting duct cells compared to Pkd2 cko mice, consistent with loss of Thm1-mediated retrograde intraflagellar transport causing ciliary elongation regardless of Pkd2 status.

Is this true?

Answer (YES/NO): NO